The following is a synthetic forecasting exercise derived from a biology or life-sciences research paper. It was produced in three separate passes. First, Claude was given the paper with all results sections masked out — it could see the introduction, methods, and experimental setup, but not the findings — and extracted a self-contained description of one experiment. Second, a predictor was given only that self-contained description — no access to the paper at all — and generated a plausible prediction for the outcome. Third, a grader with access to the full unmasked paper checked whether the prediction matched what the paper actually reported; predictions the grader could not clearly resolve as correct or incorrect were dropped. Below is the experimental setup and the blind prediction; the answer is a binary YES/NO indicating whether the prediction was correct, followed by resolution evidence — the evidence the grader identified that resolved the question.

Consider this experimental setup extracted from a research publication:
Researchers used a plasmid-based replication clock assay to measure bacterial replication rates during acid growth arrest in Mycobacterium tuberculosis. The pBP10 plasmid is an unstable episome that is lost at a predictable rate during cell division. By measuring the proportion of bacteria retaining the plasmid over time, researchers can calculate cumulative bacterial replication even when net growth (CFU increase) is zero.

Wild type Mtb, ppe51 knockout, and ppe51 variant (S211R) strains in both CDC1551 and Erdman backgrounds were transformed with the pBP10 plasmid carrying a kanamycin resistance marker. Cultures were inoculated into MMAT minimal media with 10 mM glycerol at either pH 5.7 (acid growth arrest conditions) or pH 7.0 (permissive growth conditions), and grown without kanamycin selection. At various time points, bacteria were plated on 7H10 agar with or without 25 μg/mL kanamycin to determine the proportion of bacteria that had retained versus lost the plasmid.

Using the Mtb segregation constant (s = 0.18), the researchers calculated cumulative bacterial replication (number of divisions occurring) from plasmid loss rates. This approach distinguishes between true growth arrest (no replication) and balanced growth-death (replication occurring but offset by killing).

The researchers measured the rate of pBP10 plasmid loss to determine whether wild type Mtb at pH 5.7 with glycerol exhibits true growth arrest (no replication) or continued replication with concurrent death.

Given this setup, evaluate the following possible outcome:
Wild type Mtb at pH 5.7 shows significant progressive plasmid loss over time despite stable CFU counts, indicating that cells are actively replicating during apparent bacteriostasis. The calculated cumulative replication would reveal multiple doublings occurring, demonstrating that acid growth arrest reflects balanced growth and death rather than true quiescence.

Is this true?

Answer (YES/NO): NO